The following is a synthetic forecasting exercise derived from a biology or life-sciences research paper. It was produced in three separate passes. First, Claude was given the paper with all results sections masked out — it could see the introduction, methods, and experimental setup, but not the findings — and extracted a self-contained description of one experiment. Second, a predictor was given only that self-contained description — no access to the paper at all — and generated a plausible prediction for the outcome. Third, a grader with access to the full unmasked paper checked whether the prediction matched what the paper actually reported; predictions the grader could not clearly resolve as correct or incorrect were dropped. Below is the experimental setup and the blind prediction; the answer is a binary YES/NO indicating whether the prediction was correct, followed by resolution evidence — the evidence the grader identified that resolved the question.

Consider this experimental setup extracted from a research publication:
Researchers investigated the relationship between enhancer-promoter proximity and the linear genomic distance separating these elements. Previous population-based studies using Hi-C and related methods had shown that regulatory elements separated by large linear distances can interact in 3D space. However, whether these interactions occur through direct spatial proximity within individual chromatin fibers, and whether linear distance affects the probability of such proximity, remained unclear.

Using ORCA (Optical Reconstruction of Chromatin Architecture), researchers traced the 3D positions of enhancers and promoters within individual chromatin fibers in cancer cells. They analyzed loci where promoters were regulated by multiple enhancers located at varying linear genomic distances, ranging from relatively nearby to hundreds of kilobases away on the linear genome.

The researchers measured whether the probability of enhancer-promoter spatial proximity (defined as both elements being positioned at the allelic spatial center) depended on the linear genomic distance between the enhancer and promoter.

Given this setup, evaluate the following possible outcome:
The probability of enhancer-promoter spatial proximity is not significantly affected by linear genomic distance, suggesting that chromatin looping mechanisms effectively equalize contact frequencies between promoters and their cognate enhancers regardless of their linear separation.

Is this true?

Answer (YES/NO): NO